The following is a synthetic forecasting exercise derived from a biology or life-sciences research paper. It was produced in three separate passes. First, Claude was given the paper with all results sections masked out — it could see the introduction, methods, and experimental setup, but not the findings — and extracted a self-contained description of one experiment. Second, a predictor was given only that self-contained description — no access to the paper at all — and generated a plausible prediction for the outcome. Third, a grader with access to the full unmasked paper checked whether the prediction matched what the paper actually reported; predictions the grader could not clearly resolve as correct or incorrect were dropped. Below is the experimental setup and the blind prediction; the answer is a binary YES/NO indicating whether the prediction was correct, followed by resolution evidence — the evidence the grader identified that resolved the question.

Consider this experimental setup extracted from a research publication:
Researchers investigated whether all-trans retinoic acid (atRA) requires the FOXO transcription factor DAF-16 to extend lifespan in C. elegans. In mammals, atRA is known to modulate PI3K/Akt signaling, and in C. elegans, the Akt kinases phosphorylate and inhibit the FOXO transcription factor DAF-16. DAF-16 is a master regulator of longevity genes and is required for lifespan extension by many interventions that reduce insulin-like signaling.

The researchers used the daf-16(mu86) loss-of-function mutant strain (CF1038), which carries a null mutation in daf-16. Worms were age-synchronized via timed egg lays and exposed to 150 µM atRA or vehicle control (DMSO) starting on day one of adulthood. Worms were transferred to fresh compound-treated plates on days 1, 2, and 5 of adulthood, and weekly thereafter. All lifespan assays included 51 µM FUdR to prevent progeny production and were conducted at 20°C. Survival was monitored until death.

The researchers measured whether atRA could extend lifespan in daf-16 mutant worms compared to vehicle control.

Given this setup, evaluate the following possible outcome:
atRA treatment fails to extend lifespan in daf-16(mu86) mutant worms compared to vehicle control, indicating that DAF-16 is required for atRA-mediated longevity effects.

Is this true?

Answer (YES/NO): NO